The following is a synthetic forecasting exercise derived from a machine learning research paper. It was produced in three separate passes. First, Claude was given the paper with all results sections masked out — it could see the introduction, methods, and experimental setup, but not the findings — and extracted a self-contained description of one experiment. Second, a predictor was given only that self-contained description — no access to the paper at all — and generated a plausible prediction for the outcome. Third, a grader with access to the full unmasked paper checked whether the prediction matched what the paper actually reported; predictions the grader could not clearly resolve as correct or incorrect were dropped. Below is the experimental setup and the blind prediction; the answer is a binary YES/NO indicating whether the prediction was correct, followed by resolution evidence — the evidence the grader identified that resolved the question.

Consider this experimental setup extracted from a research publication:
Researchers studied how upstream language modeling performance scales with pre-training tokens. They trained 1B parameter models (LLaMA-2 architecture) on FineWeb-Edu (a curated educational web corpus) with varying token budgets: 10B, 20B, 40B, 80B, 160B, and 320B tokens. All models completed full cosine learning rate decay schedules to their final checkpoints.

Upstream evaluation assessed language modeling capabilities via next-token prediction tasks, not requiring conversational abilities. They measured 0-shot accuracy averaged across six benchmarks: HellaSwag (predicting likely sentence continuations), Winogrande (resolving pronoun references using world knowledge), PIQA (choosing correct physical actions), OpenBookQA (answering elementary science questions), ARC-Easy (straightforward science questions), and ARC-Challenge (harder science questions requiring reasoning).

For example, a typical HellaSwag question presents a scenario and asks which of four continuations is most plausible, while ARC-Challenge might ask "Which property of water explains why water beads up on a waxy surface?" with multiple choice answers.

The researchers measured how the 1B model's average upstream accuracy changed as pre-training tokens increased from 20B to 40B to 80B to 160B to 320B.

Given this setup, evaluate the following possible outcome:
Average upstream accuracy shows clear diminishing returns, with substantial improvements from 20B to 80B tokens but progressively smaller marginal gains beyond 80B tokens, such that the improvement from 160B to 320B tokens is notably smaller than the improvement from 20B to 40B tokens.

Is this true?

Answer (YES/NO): YES